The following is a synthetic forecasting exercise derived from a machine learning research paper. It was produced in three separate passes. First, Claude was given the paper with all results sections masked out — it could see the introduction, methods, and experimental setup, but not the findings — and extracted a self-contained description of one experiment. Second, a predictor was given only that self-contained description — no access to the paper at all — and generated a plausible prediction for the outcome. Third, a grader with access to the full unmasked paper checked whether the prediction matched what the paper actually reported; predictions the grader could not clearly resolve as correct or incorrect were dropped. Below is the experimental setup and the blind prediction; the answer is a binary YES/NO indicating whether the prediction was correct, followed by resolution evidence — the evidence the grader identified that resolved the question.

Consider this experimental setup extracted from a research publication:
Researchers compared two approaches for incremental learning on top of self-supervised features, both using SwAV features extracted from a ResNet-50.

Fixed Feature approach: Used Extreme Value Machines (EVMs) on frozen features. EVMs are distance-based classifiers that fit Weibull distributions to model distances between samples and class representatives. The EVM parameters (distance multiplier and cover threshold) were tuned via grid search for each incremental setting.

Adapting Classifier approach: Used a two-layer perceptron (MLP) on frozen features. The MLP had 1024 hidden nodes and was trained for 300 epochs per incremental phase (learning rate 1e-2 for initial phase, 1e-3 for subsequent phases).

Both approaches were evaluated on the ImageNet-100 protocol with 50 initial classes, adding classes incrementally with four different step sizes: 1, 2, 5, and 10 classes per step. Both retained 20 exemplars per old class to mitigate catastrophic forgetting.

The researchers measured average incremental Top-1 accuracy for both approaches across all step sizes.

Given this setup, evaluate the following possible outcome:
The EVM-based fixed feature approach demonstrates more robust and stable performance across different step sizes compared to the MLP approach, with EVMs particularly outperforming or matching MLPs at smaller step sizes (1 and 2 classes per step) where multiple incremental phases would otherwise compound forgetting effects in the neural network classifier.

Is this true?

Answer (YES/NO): NO